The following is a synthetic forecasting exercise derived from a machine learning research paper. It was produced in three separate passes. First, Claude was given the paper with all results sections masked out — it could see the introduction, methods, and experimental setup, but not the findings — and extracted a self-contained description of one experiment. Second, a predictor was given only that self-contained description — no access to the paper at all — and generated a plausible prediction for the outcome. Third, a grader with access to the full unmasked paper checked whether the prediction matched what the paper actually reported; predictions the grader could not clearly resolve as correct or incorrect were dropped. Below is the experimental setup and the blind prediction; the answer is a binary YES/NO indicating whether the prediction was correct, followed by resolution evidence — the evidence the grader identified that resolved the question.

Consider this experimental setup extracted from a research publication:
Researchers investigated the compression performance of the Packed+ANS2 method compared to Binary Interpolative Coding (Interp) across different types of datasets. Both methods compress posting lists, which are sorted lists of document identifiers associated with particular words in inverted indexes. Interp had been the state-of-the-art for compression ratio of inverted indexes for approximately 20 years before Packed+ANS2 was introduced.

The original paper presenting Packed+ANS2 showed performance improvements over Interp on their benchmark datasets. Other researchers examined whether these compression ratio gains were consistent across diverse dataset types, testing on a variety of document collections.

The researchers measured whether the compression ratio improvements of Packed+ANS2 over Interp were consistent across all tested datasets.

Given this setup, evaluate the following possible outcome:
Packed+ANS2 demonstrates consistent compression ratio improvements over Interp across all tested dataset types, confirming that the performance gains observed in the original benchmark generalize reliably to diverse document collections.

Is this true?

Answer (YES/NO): NO